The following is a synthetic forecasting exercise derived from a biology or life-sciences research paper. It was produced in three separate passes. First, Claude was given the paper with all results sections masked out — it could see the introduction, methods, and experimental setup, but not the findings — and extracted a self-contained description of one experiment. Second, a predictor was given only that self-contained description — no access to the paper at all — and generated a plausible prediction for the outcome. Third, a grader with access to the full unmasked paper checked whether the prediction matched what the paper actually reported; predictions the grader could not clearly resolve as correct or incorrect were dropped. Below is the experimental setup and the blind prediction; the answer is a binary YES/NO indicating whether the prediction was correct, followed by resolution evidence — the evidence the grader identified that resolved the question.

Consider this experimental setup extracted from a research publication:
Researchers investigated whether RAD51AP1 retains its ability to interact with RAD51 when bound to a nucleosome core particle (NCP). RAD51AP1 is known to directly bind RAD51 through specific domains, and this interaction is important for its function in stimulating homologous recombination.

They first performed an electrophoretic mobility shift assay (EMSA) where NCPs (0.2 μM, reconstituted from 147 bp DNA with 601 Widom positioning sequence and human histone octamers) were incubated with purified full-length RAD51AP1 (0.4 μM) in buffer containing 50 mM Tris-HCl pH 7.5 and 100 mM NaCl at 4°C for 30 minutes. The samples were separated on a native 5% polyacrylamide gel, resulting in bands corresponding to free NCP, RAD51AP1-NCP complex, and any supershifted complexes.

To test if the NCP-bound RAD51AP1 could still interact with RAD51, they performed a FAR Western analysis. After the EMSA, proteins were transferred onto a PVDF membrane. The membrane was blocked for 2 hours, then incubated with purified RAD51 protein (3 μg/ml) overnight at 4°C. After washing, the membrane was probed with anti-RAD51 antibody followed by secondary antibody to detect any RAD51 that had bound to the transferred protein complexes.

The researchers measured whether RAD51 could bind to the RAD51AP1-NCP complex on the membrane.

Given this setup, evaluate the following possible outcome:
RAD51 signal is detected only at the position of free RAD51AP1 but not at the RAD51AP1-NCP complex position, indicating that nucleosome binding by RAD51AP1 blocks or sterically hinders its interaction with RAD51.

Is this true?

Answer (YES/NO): NO